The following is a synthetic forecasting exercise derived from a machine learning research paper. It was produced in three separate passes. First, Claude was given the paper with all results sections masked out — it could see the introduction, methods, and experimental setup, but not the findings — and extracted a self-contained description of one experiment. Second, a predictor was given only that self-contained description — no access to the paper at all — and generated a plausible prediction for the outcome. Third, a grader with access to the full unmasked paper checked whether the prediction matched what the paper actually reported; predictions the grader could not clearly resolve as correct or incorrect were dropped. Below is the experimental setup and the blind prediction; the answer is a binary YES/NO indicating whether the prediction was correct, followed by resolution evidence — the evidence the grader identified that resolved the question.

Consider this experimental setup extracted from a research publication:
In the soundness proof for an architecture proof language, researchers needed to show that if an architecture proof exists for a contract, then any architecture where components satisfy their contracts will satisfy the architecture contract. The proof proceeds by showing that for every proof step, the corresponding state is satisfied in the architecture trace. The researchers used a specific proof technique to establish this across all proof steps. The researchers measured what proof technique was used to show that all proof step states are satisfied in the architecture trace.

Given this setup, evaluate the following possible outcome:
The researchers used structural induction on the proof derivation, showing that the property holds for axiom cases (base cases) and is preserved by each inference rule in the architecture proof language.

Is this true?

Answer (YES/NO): NO